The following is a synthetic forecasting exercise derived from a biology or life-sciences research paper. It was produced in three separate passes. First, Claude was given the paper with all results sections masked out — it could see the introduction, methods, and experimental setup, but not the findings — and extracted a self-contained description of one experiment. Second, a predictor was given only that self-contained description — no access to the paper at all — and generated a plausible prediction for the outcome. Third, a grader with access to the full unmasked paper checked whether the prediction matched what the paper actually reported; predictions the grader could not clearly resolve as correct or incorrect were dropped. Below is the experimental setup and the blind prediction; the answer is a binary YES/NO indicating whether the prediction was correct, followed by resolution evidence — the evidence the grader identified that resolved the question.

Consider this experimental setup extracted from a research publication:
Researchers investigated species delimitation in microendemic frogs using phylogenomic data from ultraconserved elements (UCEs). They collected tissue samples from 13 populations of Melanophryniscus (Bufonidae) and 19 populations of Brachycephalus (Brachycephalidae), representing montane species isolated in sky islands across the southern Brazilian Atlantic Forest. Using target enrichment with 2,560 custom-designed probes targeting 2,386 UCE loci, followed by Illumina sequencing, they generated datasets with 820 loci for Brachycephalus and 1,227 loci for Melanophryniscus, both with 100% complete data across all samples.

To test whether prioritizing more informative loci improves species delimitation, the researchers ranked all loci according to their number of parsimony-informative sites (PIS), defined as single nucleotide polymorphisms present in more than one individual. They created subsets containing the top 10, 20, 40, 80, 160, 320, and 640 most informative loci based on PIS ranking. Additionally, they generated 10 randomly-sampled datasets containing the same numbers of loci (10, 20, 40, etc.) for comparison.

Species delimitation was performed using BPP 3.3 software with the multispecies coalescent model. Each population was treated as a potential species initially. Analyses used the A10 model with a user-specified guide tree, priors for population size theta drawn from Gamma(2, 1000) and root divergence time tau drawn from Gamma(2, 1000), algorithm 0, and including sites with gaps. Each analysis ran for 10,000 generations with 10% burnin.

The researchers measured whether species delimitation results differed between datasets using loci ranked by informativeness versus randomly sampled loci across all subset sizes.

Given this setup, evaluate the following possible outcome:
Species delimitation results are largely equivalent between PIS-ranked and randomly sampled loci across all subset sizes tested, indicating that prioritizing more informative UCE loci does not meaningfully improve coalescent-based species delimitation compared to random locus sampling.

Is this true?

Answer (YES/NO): NO